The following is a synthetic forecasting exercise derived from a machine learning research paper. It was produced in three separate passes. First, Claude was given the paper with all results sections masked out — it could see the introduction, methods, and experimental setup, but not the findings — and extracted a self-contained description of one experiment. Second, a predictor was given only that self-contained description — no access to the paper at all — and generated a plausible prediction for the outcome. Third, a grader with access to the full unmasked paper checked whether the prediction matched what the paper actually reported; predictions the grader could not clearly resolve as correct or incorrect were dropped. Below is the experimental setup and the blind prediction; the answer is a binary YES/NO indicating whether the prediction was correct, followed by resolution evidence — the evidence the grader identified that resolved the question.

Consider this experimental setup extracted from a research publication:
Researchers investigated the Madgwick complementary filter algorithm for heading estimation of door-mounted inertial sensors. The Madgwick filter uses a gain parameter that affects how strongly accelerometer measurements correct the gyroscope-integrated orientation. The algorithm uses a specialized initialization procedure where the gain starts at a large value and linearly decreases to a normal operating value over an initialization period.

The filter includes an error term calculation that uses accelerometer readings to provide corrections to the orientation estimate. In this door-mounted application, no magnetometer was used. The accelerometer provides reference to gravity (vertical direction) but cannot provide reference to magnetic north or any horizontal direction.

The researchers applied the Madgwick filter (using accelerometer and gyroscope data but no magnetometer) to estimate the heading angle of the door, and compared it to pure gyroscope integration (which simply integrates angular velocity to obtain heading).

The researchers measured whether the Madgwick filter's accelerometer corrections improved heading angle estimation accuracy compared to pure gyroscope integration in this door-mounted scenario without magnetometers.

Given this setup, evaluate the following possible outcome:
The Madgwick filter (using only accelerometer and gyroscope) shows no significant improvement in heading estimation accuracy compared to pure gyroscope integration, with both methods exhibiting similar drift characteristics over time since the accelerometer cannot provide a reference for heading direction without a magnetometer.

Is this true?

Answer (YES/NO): YES